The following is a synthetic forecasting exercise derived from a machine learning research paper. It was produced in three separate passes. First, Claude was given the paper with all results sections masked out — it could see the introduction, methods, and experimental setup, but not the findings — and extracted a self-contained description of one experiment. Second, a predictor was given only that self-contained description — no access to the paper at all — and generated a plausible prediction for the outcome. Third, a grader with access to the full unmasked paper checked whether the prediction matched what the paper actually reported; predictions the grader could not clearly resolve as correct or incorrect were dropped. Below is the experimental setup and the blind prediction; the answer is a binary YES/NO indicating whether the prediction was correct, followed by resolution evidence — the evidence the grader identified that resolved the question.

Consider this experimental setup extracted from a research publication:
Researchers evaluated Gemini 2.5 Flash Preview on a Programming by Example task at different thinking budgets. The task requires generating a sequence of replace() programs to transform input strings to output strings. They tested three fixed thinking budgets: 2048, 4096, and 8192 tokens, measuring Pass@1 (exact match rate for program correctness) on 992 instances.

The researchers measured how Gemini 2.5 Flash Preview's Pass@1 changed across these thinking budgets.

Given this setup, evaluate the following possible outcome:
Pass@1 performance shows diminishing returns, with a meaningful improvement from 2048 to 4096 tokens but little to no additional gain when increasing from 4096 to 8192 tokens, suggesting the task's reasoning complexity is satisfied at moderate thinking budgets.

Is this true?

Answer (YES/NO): NO